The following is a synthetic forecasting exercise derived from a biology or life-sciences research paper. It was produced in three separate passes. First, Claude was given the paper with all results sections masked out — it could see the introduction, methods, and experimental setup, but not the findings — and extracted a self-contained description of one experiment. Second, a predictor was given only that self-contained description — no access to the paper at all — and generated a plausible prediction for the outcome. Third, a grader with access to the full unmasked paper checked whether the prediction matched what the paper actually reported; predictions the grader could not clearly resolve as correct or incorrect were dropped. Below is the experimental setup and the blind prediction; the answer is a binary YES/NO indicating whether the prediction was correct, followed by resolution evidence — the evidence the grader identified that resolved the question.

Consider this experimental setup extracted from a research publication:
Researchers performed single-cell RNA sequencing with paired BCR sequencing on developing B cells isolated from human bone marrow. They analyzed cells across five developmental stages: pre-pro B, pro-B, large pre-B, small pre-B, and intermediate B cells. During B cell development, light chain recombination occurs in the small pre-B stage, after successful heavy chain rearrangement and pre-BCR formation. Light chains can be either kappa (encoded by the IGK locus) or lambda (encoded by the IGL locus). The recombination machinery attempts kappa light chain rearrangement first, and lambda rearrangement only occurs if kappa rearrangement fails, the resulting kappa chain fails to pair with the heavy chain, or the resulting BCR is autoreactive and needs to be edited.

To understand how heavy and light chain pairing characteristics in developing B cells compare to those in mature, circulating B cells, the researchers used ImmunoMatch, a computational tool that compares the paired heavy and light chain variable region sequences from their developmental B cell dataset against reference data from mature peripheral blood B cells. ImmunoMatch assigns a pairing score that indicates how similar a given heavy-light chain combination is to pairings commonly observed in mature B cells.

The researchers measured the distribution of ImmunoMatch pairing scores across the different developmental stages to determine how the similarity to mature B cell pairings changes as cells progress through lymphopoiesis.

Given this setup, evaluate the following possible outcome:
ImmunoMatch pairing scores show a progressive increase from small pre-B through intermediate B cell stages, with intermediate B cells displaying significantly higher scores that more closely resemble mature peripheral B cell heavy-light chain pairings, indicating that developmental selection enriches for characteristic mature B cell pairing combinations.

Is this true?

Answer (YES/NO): YES